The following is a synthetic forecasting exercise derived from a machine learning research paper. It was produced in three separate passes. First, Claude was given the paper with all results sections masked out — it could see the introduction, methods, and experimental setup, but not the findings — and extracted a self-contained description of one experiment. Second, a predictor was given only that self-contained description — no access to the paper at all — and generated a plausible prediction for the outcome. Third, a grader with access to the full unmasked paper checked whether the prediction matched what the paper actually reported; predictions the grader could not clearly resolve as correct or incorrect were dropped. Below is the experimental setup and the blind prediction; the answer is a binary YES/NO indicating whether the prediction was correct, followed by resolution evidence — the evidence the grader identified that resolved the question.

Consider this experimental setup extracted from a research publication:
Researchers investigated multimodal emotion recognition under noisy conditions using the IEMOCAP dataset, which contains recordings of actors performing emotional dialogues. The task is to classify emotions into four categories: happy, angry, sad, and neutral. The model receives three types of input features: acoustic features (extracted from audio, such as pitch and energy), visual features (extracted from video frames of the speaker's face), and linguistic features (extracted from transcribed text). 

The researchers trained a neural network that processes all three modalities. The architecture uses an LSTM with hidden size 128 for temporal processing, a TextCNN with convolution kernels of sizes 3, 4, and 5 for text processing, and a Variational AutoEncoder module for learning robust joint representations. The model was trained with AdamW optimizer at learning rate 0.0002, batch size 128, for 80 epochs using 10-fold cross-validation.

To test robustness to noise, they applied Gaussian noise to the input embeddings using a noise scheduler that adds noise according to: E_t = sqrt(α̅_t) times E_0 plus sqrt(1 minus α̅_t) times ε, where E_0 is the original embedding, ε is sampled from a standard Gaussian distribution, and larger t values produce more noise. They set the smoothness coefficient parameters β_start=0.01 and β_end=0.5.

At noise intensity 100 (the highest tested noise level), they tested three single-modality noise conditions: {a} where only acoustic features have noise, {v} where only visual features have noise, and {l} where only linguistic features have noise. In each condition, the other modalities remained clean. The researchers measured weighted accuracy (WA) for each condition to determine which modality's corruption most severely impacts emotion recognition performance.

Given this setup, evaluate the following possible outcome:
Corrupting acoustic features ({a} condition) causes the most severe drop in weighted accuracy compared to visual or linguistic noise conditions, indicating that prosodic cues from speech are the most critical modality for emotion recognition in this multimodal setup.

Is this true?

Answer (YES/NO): NO